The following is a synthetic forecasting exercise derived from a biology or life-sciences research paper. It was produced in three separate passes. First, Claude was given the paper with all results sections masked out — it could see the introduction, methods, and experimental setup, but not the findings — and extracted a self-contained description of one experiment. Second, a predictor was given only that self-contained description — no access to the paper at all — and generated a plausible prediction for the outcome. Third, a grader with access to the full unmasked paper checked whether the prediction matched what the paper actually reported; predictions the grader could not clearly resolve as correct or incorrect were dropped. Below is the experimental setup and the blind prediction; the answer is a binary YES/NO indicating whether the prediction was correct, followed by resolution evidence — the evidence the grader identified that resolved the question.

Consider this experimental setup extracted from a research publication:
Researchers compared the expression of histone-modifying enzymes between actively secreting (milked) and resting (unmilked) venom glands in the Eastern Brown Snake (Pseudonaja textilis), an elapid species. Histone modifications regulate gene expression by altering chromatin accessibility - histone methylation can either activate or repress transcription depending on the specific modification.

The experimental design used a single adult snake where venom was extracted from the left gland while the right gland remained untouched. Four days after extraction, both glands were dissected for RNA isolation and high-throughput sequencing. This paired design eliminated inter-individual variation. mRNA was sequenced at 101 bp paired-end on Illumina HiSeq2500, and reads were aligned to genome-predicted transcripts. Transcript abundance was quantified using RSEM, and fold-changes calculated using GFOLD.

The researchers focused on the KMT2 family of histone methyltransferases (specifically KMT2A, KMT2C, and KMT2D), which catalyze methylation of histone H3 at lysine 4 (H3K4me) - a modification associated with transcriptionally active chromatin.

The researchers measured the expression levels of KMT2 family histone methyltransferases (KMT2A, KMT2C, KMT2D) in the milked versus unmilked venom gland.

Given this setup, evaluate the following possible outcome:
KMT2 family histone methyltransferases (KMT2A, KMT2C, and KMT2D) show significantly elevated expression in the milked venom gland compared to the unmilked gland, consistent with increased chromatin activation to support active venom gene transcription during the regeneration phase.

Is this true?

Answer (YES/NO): YES